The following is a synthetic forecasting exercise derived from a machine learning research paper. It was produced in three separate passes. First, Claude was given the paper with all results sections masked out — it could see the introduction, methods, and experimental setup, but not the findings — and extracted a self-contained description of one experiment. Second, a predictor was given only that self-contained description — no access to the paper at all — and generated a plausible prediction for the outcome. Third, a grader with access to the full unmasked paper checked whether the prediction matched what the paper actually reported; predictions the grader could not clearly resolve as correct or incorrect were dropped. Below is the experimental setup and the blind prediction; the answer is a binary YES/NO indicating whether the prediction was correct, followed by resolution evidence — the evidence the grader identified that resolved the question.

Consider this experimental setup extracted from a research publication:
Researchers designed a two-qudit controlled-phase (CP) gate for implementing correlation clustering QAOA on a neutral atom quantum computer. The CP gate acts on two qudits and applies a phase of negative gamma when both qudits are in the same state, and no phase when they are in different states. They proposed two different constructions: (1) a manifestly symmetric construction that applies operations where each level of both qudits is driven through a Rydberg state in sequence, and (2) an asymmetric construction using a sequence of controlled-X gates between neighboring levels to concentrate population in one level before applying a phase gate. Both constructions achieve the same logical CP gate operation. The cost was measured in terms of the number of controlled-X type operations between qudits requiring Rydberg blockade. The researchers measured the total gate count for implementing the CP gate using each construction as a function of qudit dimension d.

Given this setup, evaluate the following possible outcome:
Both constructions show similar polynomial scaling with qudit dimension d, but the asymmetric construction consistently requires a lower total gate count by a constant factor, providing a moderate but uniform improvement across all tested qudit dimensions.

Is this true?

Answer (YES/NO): NO